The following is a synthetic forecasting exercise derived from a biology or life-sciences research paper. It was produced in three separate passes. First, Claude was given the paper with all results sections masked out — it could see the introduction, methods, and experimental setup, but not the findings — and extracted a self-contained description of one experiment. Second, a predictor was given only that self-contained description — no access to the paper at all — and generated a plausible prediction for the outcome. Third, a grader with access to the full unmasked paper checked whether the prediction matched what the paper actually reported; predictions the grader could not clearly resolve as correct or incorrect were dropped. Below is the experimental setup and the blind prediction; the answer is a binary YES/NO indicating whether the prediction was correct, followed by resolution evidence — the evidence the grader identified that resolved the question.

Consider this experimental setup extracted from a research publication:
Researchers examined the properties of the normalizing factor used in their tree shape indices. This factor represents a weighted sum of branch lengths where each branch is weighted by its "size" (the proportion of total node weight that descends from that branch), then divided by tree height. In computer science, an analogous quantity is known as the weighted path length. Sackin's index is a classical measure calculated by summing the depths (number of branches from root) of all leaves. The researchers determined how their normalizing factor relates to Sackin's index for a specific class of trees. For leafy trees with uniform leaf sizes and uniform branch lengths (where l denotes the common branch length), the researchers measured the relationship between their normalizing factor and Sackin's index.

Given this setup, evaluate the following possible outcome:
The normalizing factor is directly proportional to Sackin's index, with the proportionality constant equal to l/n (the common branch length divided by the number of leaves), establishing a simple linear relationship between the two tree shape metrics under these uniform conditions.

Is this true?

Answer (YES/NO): YES